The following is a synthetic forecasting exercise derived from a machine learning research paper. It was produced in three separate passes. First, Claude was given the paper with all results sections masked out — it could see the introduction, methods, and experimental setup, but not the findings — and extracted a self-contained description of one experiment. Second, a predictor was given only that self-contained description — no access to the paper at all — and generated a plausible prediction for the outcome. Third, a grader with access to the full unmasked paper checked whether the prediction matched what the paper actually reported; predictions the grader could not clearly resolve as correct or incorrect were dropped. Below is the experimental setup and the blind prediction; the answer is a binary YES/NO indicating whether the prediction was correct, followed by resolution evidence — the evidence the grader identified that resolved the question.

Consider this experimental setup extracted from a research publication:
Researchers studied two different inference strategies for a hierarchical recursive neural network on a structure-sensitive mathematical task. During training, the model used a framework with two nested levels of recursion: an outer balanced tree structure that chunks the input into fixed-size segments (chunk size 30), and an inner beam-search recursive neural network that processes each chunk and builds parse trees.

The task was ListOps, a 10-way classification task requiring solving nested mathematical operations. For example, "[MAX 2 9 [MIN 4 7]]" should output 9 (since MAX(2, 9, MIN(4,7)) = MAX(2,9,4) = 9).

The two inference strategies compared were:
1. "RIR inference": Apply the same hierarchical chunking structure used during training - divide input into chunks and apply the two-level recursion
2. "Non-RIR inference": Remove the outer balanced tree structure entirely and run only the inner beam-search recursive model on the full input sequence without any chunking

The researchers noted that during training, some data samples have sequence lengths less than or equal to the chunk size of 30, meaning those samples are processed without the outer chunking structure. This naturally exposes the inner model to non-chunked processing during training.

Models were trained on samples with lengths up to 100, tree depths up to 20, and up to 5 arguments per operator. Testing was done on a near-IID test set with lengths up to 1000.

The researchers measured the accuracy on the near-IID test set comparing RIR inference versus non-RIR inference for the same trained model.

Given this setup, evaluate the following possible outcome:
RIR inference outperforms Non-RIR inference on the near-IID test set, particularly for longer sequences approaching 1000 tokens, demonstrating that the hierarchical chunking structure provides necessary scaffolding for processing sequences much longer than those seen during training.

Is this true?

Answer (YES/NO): NO